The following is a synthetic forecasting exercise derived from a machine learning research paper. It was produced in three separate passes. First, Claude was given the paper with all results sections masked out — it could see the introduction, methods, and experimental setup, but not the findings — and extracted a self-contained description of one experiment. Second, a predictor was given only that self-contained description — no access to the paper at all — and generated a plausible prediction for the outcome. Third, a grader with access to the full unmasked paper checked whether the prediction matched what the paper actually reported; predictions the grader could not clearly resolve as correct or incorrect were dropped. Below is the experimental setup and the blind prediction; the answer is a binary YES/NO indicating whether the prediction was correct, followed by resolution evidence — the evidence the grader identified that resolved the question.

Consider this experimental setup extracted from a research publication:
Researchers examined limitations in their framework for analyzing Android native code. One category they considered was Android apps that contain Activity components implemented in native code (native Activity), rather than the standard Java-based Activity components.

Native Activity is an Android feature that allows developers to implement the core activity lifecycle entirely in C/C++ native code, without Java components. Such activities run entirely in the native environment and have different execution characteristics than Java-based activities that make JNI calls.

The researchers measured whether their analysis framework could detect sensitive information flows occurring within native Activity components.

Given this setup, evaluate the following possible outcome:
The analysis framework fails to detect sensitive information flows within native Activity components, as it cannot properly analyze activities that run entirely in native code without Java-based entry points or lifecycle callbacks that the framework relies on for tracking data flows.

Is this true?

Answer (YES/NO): YES